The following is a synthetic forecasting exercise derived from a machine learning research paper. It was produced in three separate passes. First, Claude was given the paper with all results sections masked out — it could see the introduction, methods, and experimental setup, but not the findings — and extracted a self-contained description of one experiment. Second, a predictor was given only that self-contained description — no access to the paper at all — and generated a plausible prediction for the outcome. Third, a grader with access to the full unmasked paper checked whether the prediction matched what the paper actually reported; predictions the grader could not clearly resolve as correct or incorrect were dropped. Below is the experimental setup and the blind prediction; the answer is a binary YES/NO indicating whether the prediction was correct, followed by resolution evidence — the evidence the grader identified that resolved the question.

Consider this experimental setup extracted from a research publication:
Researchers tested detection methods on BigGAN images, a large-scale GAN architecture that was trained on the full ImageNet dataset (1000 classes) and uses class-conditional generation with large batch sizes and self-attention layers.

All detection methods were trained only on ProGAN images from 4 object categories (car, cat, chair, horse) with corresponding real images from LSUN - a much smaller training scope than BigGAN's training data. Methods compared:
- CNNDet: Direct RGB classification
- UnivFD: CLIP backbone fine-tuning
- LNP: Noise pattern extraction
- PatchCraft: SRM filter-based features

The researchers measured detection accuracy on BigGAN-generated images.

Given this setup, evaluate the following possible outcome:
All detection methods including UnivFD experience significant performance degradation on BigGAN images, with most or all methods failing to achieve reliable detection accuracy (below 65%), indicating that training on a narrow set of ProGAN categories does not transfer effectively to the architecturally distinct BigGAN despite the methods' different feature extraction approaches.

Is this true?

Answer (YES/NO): NO